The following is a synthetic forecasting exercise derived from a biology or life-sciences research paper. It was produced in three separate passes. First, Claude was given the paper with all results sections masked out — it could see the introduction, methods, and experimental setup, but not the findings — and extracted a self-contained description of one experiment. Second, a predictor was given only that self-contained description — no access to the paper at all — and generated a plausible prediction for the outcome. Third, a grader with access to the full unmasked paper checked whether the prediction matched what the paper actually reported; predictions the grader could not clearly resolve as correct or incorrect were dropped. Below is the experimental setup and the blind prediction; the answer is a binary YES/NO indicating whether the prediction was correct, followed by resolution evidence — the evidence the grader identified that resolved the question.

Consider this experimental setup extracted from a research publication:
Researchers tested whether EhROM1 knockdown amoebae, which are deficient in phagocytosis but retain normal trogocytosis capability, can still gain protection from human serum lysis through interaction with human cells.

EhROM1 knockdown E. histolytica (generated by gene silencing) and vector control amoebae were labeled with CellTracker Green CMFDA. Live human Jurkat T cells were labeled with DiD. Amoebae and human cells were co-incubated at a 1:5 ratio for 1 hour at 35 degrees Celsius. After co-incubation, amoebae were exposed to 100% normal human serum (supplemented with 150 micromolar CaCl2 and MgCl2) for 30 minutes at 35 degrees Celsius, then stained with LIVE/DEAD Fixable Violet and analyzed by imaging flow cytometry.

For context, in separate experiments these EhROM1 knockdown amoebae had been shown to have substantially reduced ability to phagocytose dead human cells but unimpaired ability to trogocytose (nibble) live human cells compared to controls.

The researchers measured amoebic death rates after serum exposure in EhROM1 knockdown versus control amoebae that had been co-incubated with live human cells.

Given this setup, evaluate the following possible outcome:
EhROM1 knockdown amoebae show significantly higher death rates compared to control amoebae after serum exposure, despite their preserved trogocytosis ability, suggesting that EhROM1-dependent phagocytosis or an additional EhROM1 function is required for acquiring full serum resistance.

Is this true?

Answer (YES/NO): NO